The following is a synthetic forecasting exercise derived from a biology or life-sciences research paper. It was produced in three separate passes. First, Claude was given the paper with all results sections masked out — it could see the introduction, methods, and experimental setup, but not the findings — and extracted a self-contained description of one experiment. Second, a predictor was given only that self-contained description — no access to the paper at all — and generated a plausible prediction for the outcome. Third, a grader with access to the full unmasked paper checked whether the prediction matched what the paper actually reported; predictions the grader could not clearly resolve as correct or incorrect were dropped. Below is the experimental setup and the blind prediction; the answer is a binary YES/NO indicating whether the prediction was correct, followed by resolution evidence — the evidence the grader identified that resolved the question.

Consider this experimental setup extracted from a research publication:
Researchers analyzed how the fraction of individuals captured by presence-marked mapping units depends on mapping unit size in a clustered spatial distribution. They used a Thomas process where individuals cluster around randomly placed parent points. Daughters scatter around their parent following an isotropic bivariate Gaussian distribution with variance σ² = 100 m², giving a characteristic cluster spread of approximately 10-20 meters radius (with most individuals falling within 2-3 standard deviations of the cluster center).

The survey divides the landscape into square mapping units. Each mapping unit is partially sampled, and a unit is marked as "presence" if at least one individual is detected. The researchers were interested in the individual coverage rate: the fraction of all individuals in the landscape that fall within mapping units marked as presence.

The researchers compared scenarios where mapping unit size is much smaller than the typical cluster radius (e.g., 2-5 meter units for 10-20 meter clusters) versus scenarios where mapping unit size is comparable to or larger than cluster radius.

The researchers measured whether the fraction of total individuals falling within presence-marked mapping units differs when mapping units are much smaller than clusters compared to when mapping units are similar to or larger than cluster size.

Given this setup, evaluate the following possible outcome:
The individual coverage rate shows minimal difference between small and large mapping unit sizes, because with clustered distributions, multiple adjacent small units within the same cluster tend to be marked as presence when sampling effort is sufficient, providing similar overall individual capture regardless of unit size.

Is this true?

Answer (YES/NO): NO